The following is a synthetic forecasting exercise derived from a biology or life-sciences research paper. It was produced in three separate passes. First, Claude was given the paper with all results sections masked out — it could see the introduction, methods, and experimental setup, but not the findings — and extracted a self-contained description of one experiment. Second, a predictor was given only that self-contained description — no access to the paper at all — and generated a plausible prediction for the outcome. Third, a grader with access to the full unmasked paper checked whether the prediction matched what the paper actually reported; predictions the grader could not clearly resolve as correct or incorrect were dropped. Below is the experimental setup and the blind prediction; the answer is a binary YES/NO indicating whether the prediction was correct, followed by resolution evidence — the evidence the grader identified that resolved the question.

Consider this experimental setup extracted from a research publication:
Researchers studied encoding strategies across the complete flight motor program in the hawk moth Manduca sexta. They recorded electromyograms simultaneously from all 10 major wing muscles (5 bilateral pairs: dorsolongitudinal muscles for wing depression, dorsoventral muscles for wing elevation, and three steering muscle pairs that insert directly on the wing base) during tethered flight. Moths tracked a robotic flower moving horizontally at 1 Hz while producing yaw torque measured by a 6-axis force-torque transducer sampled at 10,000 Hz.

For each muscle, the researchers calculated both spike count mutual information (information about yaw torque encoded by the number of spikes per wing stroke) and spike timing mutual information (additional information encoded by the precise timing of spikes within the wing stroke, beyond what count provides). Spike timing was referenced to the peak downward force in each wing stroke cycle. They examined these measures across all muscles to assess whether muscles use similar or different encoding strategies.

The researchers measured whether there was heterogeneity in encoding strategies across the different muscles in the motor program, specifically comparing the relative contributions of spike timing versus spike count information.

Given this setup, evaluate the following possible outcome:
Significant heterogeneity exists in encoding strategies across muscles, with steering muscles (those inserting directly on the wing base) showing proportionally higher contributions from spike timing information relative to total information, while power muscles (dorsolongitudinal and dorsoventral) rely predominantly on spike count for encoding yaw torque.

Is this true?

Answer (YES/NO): NO